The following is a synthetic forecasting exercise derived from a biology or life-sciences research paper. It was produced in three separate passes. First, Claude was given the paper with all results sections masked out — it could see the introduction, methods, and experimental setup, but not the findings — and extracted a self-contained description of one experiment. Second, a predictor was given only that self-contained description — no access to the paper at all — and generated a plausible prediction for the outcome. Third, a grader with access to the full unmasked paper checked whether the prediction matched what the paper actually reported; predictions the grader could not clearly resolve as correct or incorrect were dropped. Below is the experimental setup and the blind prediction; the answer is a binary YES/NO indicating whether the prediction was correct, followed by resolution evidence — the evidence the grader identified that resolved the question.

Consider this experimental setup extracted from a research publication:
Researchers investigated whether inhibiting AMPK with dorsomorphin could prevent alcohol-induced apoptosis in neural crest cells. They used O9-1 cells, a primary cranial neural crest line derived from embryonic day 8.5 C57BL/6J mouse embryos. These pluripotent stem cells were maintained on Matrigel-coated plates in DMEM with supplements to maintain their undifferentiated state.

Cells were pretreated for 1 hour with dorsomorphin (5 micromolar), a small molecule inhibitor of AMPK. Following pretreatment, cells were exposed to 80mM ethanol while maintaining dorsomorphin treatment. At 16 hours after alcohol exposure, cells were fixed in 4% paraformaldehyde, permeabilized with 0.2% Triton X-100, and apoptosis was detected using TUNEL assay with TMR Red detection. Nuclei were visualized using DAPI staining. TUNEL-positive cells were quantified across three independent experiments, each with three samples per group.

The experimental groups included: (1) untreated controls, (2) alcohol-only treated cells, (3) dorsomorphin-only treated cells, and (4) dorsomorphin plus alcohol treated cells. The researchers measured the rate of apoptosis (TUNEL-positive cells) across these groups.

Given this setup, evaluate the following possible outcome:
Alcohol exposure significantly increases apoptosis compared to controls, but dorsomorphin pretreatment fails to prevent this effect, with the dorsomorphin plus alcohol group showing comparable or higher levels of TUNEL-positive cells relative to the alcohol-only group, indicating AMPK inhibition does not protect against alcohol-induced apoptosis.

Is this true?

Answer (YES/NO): NO